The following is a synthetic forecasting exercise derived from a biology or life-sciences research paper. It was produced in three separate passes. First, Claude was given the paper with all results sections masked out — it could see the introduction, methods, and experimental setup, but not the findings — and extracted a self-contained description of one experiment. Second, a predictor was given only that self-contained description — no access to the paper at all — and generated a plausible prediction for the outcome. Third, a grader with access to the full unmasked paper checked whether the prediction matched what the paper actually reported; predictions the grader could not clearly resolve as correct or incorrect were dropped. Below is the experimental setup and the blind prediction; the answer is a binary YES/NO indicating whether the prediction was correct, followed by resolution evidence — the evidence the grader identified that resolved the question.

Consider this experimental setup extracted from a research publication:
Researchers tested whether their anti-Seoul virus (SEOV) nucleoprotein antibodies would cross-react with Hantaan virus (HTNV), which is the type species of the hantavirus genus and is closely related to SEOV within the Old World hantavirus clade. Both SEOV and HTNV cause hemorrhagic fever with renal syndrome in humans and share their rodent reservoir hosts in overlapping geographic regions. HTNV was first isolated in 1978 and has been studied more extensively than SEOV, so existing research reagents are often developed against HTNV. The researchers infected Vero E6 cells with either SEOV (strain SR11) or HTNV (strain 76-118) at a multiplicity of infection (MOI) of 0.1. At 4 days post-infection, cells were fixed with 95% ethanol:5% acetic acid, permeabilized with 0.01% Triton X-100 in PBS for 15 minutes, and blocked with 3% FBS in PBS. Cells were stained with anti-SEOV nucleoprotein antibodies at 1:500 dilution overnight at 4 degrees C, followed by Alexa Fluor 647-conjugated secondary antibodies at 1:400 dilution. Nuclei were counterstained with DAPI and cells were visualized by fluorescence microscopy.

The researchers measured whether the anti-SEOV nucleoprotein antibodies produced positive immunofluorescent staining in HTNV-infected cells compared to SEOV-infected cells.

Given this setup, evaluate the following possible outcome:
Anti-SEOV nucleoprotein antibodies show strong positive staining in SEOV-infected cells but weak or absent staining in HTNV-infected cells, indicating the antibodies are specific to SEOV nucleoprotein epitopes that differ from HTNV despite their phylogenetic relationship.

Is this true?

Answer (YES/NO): YES